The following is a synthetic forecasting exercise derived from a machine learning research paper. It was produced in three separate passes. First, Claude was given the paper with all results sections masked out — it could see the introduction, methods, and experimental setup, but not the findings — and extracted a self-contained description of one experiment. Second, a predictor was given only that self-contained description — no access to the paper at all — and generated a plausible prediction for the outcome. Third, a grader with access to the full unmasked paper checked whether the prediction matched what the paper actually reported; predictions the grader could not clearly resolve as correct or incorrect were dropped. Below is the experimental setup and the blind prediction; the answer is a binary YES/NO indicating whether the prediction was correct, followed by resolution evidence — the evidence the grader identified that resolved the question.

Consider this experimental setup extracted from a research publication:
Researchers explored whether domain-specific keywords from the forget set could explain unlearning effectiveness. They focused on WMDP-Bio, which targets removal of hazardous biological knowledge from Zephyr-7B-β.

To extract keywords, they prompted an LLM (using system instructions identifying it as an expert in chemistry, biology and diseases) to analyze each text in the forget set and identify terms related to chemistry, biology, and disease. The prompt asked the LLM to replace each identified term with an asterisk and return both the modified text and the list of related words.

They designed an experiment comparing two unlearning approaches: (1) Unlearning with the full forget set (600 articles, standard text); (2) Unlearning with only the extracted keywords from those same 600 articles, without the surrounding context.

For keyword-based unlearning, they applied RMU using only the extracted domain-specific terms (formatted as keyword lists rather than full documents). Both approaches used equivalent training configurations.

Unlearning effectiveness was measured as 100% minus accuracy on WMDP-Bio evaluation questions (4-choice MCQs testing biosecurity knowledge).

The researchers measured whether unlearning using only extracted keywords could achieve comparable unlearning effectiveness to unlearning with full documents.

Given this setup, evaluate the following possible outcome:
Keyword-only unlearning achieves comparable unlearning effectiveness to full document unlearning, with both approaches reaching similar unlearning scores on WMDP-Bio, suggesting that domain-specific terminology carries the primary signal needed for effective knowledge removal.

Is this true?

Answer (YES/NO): NO